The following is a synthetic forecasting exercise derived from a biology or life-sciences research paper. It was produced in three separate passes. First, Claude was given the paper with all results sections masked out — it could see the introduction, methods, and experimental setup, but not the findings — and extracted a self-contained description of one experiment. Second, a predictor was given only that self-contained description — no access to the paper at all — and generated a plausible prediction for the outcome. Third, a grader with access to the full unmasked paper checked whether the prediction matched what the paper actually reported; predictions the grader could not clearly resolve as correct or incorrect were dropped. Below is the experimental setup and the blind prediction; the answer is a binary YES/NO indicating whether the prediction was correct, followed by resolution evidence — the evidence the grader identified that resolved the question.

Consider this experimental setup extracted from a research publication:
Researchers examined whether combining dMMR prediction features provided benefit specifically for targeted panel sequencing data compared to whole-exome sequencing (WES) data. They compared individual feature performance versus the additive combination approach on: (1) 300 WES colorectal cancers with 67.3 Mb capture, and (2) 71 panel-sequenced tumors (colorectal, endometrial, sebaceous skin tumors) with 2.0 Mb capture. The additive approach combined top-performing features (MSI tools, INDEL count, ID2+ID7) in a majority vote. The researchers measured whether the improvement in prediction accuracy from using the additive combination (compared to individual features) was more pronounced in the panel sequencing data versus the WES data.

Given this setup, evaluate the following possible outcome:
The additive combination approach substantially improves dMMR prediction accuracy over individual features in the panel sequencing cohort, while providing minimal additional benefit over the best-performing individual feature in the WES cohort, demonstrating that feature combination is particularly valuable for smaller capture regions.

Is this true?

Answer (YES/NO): NO